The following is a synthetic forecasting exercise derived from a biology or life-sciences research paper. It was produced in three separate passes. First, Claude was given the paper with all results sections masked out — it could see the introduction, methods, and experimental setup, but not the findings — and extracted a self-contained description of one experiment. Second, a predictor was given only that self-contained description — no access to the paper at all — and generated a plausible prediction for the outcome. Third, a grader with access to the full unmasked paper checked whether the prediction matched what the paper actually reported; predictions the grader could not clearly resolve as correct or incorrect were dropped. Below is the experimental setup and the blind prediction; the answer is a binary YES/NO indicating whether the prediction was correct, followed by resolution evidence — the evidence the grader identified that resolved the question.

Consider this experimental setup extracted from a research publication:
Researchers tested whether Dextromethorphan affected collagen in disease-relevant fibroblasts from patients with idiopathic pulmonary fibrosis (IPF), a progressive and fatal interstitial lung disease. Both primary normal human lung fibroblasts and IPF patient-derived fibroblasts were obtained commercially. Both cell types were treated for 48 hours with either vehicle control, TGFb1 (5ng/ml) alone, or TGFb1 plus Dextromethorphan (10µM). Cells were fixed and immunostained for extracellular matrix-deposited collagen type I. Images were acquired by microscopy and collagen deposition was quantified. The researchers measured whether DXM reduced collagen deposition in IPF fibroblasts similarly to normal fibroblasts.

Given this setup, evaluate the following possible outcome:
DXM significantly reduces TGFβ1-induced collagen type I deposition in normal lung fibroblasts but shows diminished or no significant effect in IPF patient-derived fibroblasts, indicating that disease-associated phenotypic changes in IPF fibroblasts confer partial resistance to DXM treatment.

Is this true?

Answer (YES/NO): NO